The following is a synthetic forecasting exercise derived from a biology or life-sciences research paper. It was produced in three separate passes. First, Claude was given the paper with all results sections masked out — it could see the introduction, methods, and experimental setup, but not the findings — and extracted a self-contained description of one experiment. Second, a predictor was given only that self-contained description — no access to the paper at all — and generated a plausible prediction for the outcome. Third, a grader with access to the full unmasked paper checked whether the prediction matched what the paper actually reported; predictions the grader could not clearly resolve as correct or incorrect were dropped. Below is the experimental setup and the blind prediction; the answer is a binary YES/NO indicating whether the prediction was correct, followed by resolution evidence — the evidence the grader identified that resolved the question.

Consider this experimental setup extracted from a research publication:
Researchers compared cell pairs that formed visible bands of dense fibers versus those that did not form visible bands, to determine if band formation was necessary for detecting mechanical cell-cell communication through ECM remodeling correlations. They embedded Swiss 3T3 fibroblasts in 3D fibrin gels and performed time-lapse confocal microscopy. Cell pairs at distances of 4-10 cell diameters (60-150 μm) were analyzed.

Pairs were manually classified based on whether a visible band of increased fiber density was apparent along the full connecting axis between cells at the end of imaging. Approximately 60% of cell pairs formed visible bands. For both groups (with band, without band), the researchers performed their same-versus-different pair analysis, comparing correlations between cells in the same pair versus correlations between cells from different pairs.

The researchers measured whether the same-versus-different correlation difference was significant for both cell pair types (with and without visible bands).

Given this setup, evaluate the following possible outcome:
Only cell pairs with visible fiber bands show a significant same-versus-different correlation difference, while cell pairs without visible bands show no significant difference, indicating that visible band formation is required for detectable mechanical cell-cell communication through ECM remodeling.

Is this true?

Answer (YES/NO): NO